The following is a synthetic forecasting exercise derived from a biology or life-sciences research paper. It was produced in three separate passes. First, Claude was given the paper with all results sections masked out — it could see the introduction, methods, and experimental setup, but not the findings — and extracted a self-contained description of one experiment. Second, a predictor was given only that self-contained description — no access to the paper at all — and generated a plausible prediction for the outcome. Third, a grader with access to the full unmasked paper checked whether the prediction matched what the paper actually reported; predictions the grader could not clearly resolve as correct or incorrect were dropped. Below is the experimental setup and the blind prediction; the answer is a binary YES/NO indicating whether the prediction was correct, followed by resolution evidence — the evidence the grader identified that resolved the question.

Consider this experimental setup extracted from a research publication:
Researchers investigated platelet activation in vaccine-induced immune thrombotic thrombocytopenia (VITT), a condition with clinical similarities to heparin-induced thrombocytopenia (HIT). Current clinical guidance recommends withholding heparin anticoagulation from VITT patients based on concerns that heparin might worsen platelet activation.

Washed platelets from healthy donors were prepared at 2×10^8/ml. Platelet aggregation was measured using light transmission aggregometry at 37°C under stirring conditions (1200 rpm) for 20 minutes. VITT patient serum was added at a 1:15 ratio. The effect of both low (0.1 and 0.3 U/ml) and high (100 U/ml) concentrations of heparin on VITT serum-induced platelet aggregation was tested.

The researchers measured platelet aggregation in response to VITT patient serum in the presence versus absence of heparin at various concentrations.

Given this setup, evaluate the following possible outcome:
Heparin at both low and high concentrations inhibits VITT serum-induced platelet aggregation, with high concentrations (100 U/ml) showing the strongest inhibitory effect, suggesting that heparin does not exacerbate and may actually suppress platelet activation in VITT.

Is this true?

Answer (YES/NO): YES